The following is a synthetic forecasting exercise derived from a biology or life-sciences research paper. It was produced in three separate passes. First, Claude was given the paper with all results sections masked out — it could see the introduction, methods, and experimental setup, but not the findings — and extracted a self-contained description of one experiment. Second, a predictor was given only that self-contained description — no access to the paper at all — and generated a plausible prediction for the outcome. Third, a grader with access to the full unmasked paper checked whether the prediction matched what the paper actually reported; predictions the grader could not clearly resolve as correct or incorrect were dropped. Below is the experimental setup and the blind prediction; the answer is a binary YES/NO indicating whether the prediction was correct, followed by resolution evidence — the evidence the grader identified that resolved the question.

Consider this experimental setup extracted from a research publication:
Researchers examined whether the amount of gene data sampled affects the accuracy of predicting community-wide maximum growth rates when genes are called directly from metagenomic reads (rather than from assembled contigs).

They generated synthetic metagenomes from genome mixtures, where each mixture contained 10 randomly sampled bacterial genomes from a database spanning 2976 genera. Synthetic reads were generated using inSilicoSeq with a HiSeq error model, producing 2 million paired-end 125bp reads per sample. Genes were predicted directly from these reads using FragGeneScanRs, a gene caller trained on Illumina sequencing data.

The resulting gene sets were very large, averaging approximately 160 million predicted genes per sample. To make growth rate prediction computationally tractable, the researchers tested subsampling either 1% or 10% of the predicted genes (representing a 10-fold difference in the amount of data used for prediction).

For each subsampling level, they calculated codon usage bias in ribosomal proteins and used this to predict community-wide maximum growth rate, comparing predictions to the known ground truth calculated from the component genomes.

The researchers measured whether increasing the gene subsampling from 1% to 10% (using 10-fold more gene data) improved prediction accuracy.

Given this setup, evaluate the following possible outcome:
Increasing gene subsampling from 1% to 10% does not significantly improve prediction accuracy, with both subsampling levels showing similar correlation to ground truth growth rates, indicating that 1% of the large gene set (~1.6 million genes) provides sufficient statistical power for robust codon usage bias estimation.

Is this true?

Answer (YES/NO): YES